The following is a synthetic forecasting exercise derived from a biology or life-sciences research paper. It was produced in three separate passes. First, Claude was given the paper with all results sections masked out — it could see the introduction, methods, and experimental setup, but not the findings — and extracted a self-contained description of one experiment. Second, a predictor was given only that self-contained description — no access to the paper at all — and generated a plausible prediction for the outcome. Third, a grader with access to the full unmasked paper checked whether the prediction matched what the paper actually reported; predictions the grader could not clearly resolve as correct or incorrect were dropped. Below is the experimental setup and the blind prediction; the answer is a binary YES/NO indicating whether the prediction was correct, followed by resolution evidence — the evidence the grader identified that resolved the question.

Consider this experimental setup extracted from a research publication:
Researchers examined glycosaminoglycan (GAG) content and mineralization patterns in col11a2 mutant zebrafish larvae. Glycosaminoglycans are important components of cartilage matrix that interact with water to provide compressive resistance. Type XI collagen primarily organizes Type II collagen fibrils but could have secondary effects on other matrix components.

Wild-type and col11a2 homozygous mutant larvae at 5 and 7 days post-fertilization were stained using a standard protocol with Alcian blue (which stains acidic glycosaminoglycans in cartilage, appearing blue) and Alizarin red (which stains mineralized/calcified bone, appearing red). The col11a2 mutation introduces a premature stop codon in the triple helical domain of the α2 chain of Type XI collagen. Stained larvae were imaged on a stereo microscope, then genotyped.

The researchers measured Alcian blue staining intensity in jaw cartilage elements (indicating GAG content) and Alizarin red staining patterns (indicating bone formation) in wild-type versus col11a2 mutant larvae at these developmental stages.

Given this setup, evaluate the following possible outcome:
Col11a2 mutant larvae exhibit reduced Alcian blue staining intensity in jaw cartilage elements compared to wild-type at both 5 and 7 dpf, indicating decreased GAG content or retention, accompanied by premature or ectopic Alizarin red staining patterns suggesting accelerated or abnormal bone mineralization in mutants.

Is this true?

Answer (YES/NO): NO